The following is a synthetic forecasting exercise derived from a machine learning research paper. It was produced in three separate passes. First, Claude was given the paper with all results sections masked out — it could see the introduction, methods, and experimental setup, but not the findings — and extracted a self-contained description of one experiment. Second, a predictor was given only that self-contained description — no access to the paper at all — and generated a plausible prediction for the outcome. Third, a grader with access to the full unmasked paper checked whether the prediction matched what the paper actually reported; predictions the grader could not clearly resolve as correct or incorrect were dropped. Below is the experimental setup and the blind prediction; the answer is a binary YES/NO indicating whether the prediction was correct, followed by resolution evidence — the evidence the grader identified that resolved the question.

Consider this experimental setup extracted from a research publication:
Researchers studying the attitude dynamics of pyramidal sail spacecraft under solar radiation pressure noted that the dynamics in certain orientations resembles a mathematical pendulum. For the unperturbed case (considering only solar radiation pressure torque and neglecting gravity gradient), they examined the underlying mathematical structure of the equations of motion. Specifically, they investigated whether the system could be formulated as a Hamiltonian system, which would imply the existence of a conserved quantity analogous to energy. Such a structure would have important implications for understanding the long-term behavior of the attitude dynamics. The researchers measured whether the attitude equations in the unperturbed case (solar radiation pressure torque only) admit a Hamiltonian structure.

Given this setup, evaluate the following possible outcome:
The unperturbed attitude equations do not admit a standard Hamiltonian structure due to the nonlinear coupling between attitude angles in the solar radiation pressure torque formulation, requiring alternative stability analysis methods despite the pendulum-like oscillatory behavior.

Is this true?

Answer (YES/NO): NO